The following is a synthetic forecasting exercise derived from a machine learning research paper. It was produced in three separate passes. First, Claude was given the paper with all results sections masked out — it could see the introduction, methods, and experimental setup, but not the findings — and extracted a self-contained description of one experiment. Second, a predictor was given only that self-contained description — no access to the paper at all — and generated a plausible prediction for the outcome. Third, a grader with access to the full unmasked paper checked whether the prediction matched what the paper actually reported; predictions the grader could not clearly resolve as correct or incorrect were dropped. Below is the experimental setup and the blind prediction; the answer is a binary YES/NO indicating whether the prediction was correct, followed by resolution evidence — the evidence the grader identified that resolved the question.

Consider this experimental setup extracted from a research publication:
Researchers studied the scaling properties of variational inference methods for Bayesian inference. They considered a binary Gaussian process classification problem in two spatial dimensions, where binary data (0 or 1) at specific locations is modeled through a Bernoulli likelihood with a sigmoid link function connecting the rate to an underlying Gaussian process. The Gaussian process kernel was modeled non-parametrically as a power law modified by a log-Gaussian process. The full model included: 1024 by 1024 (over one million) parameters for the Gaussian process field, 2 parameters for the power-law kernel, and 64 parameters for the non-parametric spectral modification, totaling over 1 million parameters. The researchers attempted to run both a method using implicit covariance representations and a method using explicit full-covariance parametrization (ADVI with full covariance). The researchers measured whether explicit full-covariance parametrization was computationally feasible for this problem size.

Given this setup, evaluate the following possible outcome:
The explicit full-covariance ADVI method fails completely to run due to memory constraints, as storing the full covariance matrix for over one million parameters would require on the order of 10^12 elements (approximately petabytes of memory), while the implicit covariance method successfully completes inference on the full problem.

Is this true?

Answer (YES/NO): YES